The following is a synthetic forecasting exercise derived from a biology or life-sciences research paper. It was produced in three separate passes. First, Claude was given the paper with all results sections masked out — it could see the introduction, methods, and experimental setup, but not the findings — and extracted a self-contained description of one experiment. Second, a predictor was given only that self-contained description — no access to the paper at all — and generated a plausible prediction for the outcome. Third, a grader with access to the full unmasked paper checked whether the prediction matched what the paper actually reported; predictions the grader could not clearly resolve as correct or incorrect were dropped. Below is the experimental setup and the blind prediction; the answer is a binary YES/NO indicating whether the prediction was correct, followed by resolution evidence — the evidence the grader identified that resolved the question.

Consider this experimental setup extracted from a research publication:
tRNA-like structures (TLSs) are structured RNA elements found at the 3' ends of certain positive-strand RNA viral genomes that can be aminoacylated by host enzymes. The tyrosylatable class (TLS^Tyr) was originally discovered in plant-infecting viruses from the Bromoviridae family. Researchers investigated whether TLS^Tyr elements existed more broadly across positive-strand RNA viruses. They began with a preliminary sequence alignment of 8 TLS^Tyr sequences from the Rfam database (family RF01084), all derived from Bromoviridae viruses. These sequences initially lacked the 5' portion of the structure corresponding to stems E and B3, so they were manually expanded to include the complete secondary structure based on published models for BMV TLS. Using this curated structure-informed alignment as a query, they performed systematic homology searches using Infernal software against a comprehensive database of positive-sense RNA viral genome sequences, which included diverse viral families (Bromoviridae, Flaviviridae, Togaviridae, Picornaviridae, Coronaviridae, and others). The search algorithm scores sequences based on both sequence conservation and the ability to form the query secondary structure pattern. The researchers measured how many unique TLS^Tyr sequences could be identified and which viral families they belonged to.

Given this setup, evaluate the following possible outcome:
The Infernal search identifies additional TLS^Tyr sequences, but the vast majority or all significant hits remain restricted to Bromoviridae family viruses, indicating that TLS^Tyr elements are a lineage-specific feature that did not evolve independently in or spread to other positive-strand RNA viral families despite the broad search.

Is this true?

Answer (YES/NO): YES